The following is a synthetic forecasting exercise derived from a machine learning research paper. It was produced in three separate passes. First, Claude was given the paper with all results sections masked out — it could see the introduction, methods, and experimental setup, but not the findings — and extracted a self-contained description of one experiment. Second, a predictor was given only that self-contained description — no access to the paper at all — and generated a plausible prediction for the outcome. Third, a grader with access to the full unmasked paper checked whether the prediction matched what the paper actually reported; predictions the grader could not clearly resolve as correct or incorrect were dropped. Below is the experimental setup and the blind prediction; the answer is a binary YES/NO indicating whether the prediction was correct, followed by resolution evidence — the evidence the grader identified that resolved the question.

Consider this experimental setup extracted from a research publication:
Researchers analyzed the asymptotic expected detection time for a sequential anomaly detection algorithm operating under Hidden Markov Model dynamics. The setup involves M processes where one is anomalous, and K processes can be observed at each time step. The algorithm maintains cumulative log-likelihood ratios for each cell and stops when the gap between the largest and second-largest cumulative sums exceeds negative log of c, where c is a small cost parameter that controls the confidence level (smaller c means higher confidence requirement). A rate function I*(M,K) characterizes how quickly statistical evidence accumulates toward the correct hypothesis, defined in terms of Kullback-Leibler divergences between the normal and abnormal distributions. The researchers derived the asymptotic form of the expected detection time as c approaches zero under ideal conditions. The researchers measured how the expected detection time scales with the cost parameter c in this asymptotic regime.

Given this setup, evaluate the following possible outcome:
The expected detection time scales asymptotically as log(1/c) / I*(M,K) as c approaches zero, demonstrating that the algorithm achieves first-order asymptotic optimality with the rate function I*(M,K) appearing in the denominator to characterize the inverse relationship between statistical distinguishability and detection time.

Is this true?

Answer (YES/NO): YES